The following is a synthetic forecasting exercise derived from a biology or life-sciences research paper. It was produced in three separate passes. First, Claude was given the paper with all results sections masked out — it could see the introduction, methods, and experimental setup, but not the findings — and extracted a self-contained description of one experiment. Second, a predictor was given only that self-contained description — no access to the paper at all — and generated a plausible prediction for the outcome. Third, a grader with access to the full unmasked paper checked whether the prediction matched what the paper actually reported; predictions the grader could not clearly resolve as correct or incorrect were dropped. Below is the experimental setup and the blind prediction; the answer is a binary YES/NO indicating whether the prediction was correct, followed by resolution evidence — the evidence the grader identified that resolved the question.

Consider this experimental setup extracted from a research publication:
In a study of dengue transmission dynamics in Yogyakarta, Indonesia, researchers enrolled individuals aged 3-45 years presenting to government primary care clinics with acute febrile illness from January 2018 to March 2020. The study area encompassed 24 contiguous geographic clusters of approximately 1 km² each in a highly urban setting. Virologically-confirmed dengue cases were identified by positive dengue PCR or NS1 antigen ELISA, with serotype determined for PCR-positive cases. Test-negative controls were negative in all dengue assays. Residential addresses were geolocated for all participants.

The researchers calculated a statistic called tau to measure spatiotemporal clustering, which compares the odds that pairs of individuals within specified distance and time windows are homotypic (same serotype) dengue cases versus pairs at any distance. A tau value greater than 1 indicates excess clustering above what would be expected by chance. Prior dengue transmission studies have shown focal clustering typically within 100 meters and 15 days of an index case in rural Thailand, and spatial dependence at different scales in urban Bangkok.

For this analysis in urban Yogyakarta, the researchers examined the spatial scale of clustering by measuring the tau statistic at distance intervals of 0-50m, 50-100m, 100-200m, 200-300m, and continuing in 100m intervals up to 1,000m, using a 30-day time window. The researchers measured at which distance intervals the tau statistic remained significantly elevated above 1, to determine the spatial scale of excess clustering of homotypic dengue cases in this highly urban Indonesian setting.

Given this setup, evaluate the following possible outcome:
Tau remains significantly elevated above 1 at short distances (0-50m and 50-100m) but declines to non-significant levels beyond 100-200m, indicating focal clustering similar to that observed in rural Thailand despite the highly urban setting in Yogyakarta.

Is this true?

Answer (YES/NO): NO